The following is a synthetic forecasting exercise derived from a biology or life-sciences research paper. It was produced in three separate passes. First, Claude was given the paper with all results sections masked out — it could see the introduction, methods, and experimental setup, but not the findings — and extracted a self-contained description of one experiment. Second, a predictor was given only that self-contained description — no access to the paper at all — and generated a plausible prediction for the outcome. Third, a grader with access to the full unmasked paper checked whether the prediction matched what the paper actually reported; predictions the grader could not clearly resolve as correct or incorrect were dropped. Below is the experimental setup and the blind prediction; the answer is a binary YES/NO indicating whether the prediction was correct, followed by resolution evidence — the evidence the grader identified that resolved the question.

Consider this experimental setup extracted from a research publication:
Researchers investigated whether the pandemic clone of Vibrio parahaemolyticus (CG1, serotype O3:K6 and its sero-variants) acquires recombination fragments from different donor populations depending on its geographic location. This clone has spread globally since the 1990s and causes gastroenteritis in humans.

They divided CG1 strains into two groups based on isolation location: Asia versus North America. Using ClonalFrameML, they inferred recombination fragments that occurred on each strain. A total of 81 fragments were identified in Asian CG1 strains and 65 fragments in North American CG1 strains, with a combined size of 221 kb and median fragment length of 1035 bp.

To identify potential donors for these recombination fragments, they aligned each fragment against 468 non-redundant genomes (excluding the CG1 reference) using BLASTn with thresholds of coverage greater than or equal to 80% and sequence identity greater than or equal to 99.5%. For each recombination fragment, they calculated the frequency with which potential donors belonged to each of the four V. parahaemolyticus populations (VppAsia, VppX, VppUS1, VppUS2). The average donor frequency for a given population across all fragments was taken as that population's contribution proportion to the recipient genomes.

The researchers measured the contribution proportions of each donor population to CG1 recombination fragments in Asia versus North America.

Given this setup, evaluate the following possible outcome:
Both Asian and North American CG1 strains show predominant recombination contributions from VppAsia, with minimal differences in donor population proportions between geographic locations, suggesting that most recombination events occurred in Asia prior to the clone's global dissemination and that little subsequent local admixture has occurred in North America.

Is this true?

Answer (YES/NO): NO